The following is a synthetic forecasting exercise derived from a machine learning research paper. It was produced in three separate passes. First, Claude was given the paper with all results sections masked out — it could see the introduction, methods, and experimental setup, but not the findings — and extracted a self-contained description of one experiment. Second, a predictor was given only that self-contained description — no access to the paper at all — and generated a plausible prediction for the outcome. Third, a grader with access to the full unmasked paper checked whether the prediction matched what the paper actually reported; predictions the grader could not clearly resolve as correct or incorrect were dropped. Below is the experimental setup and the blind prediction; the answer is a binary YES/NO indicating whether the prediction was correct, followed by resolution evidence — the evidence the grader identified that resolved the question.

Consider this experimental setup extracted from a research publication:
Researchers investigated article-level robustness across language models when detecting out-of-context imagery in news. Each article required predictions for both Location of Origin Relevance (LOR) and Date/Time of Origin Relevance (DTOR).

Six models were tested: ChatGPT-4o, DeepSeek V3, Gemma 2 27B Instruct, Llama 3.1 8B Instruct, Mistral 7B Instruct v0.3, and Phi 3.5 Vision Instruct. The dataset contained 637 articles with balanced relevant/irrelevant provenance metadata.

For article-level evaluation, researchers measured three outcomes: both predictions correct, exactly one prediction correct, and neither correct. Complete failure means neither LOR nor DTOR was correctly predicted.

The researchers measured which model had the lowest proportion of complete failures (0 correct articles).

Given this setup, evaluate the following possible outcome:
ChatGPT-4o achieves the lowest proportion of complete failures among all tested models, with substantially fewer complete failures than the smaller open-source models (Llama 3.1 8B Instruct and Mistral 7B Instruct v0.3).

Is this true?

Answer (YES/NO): NO